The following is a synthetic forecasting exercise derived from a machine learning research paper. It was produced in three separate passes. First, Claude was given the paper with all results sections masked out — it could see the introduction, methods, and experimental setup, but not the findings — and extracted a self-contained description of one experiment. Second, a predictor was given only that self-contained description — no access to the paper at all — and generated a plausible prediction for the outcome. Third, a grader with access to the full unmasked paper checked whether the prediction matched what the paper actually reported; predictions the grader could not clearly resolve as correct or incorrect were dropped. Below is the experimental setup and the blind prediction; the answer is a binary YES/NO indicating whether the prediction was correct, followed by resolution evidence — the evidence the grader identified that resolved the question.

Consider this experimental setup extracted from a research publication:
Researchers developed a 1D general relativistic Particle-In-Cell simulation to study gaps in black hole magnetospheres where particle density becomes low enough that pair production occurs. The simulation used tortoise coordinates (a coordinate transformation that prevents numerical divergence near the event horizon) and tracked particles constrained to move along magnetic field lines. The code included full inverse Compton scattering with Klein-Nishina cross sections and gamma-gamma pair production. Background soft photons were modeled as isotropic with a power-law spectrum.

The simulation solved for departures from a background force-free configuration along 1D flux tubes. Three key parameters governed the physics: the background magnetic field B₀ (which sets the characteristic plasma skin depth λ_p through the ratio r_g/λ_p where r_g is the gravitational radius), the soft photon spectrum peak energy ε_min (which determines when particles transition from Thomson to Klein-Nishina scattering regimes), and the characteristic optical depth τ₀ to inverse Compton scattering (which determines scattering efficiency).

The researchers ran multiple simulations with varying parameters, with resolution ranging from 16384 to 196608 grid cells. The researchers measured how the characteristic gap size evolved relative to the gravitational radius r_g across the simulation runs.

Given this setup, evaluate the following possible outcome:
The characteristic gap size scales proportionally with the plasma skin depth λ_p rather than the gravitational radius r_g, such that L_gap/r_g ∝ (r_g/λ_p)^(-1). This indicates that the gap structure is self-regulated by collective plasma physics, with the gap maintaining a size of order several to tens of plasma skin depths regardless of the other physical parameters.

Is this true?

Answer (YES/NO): NO